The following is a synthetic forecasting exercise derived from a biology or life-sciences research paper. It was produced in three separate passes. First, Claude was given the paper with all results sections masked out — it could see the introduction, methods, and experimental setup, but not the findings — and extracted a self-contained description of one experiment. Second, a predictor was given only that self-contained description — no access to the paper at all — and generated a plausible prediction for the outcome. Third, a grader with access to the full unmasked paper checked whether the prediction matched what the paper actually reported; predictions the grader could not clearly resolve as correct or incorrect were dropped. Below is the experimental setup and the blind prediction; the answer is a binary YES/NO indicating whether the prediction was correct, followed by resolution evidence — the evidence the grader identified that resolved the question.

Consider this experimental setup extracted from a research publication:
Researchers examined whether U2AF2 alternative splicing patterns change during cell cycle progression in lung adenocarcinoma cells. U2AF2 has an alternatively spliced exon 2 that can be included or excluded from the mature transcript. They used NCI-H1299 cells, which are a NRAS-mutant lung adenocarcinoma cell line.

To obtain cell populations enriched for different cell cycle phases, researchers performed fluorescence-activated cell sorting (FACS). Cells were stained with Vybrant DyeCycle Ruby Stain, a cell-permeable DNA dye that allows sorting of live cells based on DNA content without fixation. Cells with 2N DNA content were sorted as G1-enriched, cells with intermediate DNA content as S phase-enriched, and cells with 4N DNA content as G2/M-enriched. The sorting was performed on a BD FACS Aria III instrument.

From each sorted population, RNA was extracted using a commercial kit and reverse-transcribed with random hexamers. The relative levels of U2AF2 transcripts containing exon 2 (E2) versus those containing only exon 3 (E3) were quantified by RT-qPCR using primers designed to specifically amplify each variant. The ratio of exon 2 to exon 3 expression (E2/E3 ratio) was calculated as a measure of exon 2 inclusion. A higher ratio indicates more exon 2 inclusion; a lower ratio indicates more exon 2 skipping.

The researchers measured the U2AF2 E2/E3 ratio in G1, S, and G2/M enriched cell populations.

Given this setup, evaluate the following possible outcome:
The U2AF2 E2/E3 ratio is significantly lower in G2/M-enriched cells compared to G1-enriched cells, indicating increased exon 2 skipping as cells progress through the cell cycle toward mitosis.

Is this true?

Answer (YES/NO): NO